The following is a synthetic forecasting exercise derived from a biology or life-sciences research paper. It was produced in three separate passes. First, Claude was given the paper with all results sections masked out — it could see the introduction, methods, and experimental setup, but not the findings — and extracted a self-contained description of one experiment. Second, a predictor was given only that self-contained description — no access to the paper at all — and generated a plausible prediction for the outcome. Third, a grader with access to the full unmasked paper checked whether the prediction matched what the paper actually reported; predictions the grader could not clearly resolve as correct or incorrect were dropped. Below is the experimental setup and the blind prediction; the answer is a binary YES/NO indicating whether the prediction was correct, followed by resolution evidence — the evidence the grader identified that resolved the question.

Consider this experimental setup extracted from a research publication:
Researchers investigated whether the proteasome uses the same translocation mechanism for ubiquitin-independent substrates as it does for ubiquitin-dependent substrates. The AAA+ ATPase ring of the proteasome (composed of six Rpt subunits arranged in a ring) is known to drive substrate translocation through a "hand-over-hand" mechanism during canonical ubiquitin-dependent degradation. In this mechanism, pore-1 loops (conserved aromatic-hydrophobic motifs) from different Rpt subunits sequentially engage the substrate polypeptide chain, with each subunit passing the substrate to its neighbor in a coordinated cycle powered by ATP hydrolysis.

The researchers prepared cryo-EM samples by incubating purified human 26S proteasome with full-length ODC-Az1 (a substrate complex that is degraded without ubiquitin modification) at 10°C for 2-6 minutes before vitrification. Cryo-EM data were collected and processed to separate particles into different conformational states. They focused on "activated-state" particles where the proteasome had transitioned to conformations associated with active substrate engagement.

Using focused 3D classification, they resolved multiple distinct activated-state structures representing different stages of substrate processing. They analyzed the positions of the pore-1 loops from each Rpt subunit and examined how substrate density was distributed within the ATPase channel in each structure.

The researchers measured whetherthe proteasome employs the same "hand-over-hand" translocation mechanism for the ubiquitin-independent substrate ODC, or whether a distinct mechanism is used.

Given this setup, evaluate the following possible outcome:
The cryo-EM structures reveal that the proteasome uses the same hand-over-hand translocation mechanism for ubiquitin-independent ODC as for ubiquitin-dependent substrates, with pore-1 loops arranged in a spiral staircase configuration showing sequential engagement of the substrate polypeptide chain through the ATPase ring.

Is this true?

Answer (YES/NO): YES